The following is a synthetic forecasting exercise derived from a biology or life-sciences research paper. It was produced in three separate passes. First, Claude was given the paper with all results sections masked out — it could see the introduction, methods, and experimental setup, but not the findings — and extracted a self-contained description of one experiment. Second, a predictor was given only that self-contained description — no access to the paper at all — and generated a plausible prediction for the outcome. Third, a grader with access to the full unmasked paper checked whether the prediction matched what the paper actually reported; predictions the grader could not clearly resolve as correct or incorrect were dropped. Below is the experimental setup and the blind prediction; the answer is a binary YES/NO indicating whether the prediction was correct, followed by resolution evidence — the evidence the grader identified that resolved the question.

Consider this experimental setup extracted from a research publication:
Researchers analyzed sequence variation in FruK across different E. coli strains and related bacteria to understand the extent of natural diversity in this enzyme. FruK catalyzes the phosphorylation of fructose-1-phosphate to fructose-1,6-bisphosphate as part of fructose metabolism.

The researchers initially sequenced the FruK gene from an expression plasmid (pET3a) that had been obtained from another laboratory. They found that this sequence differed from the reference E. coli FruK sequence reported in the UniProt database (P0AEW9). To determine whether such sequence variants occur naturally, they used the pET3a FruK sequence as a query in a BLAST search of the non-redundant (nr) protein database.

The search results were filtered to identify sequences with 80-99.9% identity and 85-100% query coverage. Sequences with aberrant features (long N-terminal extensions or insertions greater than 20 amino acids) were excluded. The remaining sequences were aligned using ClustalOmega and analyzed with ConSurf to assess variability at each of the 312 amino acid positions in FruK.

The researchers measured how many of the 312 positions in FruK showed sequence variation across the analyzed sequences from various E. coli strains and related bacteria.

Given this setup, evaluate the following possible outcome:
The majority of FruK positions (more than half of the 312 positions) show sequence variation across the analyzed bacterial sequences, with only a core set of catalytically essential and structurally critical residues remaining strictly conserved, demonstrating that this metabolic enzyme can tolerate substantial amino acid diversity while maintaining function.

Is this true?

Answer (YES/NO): YES